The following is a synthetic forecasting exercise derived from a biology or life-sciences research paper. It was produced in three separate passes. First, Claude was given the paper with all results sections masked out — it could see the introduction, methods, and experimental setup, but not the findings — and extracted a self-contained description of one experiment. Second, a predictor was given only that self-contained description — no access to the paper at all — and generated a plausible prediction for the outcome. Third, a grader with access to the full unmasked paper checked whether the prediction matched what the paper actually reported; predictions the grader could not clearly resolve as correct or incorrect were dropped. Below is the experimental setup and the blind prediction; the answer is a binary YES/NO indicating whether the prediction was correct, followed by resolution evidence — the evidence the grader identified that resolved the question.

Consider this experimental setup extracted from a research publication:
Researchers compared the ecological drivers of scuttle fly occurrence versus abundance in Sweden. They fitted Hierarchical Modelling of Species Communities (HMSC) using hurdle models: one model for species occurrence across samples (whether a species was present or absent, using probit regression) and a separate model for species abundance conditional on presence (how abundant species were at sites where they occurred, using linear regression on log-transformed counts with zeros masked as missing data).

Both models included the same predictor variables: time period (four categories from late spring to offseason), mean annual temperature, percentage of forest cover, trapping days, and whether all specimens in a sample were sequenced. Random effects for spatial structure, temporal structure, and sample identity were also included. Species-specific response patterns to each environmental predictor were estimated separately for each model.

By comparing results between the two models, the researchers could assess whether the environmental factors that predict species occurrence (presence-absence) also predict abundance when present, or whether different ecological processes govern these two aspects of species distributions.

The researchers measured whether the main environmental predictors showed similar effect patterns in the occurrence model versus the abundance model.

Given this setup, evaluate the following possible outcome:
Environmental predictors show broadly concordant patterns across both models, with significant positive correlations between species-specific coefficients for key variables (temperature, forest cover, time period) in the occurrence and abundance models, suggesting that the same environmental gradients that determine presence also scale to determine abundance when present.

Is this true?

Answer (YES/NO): NO